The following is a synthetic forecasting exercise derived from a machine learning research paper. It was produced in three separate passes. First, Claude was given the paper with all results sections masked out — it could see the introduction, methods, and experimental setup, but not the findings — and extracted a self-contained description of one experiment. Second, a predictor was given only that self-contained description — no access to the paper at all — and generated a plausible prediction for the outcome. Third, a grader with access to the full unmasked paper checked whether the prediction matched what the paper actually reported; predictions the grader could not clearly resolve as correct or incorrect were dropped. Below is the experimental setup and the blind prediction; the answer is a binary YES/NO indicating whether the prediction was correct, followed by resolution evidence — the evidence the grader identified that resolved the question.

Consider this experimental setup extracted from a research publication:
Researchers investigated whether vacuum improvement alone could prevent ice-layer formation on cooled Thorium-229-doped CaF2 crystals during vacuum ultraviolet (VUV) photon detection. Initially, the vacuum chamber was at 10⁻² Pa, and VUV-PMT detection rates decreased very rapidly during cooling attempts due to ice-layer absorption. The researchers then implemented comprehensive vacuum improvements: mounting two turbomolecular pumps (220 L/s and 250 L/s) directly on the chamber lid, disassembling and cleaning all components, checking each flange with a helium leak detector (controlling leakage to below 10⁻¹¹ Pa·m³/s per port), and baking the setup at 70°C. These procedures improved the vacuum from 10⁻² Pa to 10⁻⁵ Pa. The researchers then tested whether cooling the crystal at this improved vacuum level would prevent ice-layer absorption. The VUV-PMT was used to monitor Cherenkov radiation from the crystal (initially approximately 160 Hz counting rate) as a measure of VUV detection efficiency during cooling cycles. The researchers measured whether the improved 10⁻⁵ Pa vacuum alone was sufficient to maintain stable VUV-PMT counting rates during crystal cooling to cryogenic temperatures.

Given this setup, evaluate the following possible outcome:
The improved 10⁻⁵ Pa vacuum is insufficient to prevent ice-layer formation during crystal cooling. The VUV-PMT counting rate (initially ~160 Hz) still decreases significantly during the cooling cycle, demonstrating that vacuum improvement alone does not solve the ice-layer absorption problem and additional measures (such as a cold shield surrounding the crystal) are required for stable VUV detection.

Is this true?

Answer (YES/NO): YES